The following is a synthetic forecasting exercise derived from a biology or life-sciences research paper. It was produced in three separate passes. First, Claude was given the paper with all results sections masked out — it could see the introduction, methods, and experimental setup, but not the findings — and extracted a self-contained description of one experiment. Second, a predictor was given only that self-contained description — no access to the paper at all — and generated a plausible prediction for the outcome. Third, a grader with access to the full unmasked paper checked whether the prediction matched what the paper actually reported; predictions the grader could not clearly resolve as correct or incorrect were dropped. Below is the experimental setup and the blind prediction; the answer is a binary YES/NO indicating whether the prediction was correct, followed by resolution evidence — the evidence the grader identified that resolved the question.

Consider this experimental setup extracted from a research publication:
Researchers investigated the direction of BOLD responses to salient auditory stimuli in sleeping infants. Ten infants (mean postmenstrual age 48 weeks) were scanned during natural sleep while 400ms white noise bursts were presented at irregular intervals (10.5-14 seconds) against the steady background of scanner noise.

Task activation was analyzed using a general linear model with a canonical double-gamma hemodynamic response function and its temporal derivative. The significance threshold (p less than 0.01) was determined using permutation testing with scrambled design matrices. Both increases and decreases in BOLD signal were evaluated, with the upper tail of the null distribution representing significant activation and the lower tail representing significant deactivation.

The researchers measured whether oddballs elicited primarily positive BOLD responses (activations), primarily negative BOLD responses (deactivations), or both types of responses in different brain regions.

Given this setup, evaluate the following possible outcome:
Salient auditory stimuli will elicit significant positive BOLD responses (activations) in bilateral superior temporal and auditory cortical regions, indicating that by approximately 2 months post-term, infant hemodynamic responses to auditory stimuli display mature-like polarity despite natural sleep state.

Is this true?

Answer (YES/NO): YES